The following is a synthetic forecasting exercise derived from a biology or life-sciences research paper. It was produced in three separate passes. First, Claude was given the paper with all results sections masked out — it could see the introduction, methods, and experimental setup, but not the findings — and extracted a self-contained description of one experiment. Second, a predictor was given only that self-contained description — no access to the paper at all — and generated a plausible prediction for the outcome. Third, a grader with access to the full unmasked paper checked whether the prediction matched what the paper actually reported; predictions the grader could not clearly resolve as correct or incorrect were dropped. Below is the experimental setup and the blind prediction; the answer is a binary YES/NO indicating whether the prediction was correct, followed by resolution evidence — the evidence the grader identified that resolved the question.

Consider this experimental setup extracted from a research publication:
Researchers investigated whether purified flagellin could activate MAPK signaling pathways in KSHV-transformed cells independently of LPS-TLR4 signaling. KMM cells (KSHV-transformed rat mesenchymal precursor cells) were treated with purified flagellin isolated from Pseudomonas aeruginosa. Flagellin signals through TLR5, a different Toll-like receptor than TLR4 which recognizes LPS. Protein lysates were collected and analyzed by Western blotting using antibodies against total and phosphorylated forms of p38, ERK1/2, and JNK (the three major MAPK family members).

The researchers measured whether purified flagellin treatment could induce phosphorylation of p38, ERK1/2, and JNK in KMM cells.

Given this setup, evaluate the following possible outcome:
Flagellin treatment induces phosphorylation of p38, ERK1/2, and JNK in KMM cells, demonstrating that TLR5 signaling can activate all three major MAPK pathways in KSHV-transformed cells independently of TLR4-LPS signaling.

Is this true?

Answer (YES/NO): NO